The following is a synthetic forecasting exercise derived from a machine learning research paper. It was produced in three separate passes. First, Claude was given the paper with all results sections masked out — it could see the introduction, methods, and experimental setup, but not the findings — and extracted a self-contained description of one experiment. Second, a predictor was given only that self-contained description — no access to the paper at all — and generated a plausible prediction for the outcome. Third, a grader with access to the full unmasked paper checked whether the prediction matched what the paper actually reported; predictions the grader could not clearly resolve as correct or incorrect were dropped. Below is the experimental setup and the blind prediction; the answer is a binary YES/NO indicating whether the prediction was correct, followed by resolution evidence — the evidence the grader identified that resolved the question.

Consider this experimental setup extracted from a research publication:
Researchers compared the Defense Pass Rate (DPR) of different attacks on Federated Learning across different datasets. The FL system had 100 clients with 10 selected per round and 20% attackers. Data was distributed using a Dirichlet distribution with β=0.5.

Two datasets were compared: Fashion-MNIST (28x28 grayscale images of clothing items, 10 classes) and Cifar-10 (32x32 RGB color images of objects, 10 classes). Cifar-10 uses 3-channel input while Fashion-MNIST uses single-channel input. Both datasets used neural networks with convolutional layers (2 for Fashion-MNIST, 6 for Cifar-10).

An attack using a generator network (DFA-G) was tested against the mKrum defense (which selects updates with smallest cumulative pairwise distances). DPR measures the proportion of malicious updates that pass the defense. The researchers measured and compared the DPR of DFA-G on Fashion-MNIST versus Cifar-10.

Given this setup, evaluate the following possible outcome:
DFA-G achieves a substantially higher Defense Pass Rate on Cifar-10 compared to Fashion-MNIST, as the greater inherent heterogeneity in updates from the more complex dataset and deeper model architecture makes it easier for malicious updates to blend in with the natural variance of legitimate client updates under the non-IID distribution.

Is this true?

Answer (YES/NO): NO